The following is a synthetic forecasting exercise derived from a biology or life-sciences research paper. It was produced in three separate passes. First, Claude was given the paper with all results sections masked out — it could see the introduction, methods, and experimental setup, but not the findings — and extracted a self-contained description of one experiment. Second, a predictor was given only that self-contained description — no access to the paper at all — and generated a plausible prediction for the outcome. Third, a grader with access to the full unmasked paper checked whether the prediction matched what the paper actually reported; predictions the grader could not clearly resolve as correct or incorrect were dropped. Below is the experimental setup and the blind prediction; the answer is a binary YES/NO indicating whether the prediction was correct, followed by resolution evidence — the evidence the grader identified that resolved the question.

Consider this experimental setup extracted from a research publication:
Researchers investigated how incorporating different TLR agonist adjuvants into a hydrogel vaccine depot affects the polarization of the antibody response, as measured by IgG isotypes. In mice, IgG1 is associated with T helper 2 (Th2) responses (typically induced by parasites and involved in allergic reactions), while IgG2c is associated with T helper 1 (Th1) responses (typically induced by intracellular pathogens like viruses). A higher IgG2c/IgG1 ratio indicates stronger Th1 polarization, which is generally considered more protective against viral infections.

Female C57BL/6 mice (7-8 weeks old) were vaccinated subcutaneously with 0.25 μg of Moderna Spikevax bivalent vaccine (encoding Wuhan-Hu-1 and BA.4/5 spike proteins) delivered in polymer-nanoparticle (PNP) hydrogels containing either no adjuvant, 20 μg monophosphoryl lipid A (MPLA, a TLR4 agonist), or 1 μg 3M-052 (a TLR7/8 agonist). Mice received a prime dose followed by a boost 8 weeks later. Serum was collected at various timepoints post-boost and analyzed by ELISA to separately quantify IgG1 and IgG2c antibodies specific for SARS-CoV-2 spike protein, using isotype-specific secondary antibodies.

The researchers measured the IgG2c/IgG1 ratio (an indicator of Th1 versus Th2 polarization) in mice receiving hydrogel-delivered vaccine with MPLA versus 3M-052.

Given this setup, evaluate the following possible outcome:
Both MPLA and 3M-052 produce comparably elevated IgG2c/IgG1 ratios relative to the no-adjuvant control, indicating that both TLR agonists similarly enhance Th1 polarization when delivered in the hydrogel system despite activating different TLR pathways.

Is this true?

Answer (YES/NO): NO